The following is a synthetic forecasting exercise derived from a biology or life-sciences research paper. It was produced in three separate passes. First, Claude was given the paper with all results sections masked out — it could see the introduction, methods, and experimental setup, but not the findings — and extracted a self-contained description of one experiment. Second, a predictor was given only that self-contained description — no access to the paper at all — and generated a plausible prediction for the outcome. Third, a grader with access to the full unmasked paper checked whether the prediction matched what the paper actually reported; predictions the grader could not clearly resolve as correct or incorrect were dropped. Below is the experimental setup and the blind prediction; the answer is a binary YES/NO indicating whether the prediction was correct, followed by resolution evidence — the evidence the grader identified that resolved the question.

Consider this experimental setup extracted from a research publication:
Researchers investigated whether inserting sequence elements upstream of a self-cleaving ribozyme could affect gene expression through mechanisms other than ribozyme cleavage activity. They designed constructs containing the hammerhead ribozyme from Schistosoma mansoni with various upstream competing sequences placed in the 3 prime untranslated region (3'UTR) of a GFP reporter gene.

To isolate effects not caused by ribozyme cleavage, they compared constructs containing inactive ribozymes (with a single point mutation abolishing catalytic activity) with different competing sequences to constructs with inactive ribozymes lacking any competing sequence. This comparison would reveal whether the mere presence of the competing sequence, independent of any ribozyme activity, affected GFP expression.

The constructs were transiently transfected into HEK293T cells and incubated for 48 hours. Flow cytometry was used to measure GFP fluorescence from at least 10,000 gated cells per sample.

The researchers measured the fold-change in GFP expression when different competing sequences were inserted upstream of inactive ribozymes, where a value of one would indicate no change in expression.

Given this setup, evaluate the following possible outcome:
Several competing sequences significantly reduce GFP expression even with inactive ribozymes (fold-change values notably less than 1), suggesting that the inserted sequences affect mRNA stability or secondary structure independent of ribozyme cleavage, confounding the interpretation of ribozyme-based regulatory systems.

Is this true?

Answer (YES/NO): YES